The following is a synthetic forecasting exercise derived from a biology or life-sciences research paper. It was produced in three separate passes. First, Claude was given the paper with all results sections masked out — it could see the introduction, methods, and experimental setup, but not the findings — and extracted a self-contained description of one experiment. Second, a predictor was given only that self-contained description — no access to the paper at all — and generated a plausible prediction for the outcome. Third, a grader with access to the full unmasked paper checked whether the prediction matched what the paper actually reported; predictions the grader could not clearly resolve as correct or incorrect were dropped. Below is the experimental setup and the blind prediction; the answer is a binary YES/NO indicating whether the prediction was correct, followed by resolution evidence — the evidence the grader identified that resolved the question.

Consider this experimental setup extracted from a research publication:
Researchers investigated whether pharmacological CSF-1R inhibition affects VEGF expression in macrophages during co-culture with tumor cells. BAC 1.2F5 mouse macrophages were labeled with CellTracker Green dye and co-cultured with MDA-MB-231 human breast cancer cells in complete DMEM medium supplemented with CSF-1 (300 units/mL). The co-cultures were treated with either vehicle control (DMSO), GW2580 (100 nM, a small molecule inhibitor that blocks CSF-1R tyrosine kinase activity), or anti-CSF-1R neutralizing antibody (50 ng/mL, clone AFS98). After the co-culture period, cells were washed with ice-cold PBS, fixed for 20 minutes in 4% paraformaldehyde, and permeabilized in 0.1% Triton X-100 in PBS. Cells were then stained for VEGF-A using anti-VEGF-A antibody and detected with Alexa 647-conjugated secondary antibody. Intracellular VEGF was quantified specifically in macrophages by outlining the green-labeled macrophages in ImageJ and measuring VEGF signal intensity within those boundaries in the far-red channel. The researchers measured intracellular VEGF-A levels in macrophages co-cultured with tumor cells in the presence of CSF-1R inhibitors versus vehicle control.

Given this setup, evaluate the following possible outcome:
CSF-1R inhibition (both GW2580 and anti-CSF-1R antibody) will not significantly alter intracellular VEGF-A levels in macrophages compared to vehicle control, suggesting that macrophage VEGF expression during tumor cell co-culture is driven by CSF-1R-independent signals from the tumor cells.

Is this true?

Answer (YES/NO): NO